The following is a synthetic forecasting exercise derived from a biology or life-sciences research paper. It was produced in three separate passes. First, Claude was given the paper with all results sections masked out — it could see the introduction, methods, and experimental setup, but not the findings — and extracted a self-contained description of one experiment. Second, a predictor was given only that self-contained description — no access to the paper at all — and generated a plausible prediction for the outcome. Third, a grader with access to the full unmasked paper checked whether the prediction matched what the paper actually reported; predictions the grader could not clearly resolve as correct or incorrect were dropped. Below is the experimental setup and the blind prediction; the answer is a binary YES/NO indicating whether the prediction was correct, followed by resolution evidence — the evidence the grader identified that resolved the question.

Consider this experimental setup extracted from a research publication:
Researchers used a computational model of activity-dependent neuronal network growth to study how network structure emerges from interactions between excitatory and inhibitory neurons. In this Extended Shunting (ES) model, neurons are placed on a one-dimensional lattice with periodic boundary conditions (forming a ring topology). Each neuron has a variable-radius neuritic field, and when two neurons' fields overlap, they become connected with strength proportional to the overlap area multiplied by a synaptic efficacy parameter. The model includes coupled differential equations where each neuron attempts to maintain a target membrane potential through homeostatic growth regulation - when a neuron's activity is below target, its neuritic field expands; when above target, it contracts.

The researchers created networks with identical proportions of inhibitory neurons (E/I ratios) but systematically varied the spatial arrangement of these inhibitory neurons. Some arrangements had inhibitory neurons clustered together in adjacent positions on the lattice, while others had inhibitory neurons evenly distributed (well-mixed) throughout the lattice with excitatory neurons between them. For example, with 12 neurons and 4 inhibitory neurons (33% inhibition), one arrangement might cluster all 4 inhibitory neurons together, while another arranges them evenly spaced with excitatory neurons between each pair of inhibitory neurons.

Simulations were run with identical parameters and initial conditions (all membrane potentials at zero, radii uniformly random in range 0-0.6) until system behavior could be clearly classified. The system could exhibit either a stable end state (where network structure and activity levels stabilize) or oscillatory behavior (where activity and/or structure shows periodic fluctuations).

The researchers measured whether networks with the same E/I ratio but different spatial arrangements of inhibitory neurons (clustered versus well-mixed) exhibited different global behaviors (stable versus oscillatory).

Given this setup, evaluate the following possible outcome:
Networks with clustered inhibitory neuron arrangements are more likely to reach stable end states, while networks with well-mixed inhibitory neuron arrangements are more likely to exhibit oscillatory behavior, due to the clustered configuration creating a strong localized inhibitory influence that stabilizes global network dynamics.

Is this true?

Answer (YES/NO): NO